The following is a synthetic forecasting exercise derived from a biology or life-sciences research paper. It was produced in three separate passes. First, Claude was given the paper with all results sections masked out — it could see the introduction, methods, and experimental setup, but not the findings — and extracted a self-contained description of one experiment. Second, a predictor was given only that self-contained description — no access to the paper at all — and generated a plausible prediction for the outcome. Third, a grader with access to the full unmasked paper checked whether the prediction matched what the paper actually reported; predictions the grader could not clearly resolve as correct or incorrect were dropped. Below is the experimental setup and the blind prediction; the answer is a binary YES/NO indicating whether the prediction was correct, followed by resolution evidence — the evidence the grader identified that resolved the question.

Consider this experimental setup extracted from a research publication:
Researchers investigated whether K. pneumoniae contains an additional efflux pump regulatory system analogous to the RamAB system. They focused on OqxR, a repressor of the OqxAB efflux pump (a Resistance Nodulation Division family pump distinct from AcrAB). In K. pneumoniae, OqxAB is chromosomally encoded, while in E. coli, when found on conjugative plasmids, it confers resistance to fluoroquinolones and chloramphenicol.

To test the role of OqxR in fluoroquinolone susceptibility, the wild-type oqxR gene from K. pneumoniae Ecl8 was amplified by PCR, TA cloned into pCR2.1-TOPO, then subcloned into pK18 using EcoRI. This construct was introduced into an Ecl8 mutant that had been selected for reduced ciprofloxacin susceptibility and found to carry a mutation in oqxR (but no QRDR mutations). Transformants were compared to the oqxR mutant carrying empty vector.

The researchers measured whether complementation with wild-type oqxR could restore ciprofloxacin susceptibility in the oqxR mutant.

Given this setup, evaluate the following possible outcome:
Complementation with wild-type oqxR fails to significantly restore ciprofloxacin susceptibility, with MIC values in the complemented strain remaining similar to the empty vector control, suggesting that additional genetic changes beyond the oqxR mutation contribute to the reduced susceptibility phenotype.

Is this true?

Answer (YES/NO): NO